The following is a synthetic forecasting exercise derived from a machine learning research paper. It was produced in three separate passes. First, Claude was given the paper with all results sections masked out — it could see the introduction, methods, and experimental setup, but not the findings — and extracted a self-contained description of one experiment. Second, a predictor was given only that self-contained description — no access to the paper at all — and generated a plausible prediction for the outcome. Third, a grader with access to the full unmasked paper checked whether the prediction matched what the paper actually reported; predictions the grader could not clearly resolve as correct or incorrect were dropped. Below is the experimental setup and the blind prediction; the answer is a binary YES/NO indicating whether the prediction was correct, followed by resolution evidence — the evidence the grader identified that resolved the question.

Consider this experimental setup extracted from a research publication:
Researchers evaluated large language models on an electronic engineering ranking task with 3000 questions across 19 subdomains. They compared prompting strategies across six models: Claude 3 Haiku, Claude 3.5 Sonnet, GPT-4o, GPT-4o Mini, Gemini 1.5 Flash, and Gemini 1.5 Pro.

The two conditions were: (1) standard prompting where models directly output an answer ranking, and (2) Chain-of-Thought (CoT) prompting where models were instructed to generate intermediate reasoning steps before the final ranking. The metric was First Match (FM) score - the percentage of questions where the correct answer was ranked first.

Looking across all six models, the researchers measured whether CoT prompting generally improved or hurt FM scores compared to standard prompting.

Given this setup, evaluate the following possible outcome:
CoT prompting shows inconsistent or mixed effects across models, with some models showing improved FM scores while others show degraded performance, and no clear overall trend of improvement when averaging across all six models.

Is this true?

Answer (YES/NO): NO